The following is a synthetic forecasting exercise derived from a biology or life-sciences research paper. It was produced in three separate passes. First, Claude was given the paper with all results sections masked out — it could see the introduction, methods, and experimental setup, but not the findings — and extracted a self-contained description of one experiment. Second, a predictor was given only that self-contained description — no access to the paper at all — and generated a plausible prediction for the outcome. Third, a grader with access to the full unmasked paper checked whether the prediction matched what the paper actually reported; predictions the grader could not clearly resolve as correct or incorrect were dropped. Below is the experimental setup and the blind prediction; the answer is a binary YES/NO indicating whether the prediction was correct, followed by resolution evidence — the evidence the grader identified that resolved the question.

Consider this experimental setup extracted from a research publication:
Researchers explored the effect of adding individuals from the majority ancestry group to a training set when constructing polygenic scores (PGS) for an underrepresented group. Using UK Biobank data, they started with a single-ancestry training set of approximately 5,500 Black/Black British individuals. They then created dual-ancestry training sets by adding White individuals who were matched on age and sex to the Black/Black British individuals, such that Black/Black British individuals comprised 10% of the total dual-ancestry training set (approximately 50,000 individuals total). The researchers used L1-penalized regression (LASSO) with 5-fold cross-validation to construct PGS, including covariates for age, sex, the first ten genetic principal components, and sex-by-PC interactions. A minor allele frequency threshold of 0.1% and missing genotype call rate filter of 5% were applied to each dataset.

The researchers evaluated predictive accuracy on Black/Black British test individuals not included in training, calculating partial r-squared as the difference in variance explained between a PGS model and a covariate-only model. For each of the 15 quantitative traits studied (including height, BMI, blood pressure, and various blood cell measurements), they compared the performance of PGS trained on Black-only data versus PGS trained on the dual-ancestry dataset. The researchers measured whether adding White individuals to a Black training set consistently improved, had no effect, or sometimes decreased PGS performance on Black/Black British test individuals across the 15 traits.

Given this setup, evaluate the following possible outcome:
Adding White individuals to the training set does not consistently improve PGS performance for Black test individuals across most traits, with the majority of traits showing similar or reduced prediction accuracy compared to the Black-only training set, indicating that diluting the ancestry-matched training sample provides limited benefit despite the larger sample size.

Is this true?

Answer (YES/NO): YES